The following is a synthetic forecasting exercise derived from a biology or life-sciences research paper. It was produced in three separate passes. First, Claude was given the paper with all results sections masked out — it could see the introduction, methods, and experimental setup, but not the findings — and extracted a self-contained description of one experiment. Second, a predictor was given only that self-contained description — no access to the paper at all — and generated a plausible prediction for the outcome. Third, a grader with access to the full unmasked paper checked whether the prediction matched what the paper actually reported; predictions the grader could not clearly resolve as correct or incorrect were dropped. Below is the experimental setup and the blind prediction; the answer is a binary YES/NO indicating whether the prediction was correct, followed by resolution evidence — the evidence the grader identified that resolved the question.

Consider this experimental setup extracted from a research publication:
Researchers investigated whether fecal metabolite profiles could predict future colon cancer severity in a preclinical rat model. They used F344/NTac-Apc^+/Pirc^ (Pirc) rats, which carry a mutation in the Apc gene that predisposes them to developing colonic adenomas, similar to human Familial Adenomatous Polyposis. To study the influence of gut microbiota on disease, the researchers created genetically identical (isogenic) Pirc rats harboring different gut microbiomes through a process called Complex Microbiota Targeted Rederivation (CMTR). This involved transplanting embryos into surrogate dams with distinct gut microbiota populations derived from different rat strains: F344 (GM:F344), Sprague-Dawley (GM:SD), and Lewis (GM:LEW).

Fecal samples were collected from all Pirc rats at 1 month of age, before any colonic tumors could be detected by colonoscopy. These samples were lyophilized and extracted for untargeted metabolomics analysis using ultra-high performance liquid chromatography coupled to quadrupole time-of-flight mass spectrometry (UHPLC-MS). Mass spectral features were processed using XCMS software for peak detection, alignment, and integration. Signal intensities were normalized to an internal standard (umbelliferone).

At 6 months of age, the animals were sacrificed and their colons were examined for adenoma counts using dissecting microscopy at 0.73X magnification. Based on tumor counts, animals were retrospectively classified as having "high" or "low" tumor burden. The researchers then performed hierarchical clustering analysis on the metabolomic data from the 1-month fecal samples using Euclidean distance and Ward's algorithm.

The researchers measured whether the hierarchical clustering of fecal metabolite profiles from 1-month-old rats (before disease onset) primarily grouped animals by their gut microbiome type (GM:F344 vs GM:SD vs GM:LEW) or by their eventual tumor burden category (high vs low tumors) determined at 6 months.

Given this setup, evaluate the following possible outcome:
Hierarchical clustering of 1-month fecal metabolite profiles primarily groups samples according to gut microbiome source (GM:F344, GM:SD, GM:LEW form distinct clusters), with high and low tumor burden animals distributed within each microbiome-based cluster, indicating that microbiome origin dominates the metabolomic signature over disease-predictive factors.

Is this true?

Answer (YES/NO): NO